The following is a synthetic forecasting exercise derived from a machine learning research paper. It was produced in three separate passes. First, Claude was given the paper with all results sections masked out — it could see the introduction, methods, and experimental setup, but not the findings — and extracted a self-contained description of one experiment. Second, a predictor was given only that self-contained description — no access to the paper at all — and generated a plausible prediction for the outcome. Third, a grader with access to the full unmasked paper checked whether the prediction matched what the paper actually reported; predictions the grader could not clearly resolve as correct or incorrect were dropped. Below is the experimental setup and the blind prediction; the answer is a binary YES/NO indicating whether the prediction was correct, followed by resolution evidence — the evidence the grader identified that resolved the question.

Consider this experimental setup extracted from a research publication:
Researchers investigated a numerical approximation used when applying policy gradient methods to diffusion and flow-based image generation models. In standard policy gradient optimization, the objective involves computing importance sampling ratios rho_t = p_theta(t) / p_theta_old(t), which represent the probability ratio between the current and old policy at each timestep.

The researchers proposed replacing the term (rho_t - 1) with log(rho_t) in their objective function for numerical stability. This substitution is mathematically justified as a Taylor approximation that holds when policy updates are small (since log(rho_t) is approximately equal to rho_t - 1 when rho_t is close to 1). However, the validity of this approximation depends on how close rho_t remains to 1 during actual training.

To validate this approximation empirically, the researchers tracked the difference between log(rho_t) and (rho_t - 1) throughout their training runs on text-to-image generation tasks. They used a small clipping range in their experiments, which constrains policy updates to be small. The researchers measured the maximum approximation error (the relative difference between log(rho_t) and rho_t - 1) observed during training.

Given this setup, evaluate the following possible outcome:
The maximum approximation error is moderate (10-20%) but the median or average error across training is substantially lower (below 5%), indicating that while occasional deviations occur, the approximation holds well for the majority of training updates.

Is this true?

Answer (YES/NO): NO